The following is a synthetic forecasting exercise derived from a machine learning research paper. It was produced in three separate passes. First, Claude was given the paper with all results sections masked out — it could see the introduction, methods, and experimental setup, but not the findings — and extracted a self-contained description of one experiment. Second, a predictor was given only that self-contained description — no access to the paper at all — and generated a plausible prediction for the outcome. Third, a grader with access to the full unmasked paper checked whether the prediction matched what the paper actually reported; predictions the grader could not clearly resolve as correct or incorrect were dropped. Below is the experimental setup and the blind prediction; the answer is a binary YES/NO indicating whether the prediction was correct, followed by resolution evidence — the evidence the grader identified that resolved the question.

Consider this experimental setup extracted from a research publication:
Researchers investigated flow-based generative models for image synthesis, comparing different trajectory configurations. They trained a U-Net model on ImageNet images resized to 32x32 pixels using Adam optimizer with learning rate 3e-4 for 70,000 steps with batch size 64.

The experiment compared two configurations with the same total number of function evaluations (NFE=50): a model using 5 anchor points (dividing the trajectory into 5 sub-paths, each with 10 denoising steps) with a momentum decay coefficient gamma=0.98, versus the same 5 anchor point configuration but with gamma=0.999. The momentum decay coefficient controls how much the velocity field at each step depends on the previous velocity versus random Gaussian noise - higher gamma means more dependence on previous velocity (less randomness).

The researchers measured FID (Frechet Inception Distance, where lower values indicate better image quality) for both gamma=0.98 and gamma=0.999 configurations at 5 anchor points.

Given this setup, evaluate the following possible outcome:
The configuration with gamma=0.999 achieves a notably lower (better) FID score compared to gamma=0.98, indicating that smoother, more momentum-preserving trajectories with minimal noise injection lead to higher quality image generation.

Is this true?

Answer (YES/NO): YES